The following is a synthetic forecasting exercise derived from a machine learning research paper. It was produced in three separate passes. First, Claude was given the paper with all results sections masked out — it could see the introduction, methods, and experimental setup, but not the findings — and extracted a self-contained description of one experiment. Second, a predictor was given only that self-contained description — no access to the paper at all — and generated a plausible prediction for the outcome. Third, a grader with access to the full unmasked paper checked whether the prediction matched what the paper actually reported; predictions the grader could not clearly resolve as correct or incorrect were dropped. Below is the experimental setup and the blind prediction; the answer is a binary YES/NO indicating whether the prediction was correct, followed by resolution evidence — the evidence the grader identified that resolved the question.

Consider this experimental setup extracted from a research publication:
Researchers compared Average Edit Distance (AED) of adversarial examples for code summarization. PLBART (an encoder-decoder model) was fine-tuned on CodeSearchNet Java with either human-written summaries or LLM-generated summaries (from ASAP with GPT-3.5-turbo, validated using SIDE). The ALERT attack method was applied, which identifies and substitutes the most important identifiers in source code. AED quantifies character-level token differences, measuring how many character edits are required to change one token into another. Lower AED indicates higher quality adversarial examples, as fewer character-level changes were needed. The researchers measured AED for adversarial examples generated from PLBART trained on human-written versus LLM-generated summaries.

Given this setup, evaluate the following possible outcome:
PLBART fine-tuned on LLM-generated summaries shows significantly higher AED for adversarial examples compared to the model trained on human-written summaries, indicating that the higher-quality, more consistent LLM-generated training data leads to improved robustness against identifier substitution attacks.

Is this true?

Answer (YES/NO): NO